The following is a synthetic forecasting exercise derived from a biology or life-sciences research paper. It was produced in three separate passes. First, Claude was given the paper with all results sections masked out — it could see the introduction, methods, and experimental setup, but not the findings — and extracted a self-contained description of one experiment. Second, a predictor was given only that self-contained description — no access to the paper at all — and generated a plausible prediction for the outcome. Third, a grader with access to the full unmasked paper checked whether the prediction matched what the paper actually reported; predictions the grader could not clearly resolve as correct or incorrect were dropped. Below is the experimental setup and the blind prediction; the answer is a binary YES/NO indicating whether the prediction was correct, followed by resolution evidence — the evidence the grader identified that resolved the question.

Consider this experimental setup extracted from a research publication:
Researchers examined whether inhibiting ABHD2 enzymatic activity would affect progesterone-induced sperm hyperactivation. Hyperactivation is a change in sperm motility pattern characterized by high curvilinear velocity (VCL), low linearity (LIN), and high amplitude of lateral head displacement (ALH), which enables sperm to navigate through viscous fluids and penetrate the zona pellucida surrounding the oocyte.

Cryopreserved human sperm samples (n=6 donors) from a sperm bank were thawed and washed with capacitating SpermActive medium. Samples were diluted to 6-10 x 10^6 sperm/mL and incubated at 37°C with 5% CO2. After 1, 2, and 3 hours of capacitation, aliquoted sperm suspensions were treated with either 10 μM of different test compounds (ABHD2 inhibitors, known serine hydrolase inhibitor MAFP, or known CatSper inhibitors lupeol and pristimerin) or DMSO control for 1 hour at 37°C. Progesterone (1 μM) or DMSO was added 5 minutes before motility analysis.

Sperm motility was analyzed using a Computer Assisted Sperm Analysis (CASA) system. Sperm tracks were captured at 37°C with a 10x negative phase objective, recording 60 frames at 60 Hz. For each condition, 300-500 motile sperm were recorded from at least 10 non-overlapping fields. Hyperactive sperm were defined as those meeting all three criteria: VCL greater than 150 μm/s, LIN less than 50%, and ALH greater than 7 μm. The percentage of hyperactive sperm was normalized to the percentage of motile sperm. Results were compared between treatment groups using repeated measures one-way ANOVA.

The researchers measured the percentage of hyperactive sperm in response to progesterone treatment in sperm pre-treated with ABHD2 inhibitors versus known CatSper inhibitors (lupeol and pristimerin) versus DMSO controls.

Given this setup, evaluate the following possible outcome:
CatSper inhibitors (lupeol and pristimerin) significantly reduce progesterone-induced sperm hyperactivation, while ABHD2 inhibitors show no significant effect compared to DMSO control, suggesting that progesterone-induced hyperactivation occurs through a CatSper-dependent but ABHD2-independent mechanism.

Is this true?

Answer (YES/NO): NO